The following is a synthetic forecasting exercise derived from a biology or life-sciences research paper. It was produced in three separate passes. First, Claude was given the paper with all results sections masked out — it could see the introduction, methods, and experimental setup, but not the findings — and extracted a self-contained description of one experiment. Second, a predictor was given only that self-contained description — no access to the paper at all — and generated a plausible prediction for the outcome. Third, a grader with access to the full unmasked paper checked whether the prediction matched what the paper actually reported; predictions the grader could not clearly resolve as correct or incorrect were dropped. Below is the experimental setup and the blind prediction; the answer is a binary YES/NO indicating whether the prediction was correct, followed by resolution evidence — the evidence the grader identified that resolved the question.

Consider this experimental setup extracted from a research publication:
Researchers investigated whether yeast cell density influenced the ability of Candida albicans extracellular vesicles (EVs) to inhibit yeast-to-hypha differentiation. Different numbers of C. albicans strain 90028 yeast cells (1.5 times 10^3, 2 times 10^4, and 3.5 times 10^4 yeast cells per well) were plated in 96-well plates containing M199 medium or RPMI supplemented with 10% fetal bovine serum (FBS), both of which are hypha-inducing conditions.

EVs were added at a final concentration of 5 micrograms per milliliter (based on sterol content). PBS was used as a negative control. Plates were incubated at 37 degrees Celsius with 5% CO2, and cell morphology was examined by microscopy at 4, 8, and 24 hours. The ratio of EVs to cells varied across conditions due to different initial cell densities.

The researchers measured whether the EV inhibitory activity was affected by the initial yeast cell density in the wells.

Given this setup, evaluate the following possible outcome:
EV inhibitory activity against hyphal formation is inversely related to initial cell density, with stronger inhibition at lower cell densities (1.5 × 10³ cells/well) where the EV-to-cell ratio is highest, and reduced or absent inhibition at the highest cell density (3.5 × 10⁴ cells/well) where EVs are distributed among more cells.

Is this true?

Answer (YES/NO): NO